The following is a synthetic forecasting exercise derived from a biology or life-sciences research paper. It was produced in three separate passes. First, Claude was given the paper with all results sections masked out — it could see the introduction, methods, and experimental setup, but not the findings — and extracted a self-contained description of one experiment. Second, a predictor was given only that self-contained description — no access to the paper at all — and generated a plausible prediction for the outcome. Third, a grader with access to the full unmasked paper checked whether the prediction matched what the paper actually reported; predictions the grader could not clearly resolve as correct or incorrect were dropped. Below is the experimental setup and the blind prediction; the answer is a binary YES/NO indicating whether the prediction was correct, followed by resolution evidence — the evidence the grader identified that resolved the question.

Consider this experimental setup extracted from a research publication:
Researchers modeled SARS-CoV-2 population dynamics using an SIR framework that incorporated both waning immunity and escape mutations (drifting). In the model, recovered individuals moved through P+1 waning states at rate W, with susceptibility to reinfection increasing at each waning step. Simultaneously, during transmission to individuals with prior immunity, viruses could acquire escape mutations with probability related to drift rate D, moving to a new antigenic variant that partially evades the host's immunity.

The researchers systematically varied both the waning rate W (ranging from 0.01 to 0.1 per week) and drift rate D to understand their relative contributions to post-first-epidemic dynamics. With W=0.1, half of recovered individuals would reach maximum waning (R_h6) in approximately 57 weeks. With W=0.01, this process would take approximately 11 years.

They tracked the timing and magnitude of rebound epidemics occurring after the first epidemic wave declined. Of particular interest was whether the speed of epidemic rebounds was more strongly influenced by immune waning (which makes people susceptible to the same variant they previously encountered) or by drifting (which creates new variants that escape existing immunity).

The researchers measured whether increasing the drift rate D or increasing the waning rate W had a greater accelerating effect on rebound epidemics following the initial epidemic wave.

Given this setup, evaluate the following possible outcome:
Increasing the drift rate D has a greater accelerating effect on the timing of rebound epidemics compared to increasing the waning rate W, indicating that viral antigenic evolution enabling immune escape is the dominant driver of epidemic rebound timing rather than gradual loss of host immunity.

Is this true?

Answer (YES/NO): YES